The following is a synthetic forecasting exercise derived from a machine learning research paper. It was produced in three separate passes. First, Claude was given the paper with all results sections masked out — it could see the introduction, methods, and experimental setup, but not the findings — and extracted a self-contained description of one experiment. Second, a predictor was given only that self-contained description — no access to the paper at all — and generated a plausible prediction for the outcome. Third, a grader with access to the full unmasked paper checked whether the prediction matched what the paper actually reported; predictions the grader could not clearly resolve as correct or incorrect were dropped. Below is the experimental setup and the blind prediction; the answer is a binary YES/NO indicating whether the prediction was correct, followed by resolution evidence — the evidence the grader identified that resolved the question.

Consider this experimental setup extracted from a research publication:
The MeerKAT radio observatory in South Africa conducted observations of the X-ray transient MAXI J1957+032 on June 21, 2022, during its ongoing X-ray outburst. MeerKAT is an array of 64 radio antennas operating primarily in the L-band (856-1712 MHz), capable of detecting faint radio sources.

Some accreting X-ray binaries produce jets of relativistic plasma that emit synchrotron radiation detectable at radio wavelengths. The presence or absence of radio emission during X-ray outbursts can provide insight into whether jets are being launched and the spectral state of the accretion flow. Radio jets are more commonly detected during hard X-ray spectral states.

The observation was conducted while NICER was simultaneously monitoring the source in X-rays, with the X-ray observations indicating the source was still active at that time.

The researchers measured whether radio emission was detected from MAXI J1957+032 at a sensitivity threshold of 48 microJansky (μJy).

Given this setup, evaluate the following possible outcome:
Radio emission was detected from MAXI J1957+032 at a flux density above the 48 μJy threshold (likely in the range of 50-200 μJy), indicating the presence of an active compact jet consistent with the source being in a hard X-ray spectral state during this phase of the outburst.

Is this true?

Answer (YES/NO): NO